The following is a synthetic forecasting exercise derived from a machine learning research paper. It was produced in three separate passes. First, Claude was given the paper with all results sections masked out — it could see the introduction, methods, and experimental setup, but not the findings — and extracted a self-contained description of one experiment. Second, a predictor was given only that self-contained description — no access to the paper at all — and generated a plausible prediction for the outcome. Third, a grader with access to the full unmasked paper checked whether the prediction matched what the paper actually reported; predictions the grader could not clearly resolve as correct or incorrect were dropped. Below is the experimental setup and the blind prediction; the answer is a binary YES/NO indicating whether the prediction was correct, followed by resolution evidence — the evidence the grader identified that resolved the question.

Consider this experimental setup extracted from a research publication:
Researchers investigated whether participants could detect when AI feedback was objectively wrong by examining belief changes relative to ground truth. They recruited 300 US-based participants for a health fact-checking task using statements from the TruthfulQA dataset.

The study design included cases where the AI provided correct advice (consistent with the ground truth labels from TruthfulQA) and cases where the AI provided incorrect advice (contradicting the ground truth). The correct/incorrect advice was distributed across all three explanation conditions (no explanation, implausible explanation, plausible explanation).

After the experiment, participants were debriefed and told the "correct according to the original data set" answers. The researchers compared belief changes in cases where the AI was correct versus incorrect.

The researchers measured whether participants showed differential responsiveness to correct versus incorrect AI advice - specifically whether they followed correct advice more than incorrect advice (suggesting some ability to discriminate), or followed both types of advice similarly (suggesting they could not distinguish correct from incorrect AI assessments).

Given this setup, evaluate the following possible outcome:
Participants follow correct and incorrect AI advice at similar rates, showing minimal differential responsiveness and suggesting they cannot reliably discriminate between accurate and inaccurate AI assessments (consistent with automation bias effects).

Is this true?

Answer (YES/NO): YES